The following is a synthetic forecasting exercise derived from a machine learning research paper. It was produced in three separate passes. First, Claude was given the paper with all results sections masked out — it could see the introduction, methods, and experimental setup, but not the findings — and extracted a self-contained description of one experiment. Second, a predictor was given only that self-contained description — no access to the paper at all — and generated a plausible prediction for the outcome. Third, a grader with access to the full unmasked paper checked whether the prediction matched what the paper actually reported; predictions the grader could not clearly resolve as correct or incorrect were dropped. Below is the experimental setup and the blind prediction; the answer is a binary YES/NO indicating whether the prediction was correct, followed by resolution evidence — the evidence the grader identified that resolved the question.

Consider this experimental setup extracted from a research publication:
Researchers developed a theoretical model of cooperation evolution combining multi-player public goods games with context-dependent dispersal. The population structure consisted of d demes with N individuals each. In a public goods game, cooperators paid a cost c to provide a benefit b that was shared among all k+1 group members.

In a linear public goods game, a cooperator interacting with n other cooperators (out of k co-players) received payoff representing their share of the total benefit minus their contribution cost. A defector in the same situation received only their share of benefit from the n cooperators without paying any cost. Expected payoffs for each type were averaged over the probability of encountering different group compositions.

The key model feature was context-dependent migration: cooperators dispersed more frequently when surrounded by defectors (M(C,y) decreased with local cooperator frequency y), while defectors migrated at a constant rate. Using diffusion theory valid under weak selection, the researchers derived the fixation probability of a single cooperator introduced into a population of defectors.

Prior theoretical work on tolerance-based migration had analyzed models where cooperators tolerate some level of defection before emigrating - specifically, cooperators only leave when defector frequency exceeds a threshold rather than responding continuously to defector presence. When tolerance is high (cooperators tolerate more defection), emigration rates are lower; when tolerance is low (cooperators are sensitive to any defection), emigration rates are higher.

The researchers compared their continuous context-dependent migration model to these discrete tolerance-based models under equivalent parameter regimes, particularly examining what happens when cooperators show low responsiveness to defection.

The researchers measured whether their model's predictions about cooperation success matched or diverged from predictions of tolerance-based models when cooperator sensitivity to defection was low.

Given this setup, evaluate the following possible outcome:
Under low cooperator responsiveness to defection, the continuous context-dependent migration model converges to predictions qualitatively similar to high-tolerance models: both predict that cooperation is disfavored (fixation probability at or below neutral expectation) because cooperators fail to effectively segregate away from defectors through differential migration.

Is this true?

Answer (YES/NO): NO